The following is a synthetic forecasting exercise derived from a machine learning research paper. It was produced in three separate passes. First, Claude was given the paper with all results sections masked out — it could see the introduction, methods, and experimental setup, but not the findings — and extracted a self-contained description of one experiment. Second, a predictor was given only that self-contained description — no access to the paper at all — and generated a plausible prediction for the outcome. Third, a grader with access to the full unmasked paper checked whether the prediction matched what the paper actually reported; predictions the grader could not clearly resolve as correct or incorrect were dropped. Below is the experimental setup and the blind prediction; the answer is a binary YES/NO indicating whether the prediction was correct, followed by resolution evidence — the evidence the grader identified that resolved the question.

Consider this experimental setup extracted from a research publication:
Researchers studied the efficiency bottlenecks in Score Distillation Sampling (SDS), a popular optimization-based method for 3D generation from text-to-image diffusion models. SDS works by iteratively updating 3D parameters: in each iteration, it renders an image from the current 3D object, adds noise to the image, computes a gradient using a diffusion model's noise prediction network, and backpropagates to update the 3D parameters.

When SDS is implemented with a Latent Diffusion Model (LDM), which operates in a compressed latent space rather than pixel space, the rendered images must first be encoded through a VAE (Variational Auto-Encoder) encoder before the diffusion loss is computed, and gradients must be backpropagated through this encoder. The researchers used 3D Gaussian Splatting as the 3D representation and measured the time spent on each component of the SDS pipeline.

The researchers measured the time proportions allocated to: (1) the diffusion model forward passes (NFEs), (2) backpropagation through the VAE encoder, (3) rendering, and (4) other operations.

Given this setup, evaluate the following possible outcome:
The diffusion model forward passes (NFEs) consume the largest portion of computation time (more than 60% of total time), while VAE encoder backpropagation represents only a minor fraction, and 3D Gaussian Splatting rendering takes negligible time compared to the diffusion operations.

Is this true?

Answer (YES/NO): NO